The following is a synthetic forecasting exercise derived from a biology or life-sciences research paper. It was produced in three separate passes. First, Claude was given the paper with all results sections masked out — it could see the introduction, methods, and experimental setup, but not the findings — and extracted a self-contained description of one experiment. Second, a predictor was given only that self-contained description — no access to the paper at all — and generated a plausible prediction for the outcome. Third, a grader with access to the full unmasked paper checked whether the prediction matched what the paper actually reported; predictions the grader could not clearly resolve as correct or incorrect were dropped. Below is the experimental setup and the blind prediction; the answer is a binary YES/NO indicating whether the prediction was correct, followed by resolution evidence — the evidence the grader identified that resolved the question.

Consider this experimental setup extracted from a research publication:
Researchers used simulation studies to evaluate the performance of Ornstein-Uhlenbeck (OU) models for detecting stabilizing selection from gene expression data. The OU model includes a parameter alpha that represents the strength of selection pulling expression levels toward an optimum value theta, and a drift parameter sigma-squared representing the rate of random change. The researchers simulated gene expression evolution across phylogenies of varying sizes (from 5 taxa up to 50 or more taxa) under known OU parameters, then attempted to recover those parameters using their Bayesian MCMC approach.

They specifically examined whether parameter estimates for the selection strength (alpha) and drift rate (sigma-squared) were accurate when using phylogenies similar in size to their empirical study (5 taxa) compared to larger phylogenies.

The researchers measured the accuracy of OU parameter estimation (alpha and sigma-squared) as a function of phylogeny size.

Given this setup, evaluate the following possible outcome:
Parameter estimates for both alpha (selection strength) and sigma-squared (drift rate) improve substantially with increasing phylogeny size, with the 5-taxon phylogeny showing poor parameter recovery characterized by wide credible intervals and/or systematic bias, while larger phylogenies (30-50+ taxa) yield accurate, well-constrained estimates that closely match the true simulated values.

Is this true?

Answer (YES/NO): NO